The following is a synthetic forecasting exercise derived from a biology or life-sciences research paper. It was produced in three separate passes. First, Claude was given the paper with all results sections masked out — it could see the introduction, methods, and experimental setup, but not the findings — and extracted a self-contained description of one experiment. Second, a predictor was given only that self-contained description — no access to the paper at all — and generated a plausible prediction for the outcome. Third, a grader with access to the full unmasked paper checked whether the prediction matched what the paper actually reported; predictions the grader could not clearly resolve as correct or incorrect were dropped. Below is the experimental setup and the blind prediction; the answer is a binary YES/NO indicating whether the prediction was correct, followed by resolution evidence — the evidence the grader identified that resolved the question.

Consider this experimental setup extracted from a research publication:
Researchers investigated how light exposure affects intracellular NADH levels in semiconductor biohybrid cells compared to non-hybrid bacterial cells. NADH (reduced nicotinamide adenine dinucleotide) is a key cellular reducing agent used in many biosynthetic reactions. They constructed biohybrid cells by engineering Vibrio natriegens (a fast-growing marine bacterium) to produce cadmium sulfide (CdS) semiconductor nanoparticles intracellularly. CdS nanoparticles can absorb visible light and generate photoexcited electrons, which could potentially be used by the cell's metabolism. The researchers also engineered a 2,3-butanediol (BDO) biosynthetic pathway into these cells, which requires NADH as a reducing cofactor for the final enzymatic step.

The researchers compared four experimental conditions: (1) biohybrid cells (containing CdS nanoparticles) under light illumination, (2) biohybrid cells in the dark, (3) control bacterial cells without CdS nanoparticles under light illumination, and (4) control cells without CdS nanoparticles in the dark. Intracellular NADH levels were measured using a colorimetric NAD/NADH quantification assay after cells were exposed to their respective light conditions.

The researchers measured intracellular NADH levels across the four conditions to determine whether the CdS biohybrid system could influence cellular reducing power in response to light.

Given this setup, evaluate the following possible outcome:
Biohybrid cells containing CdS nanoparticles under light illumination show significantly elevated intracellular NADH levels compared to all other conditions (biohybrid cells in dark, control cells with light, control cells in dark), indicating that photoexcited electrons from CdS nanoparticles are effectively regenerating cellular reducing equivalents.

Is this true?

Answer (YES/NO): NO